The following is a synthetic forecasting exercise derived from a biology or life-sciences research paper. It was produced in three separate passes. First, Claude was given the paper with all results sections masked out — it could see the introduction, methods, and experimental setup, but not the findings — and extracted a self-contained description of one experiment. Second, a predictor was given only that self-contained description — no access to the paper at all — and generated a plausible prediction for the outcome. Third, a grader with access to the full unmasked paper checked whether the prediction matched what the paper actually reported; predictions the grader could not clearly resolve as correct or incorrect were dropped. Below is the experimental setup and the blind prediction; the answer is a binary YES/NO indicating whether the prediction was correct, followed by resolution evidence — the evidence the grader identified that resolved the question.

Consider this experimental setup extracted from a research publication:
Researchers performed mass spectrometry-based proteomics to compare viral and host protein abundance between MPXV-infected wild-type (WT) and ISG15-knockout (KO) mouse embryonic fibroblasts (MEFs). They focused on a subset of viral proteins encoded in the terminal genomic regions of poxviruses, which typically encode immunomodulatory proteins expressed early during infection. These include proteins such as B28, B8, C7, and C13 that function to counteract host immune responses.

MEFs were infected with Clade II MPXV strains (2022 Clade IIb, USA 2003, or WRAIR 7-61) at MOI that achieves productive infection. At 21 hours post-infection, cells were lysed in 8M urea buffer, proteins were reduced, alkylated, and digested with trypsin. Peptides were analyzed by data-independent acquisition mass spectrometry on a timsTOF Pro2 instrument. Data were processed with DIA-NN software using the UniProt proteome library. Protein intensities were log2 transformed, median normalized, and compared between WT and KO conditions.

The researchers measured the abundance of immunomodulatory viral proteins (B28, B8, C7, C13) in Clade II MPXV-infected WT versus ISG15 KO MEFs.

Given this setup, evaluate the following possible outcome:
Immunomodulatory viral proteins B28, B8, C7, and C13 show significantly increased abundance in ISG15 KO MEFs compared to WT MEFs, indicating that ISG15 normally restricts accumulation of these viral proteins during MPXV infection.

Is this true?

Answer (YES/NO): NO